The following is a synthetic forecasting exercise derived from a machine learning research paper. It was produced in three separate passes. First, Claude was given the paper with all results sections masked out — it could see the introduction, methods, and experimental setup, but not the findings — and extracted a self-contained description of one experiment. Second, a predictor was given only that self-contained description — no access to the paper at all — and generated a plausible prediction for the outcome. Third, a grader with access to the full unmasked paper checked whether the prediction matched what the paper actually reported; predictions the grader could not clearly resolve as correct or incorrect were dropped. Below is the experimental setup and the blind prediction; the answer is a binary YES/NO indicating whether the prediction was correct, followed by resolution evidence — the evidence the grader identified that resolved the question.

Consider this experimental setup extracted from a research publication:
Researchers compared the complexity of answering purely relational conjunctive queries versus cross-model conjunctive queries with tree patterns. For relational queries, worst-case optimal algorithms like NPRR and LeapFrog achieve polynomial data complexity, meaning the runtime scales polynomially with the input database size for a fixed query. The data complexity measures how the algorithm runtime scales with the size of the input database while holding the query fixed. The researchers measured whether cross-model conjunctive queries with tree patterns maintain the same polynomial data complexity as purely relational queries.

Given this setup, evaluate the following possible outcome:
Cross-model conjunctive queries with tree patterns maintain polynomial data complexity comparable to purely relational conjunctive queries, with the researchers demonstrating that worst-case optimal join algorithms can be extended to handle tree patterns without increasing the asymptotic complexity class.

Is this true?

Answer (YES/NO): YES